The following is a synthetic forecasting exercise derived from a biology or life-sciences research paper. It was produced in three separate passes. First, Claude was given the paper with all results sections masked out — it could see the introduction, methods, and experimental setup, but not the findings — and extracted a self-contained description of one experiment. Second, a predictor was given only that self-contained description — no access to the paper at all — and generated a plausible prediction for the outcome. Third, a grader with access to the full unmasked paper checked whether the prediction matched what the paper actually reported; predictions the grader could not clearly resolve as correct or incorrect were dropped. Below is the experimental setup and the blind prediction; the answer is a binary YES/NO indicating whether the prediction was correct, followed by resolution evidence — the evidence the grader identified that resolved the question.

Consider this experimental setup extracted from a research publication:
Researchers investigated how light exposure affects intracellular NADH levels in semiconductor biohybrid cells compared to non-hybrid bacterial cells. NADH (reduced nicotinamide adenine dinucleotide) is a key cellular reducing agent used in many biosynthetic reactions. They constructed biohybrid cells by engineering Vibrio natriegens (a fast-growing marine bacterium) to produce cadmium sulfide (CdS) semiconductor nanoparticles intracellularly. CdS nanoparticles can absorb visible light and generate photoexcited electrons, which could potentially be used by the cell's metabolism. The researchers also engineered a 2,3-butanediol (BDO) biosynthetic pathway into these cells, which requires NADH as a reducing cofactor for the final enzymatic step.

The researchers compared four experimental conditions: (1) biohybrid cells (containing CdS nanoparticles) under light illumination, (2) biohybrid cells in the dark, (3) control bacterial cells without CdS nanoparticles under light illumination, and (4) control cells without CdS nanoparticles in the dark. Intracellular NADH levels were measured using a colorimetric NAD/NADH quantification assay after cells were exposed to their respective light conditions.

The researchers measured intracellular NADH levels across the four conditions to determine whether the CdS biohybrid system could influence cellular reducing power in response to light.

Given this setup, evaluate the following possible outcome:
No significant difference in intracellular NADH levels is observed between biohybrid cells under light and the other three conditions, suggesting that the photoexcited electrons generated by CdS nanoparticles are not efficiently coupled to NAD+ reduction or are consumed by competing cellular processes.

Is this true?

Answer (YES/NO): NO